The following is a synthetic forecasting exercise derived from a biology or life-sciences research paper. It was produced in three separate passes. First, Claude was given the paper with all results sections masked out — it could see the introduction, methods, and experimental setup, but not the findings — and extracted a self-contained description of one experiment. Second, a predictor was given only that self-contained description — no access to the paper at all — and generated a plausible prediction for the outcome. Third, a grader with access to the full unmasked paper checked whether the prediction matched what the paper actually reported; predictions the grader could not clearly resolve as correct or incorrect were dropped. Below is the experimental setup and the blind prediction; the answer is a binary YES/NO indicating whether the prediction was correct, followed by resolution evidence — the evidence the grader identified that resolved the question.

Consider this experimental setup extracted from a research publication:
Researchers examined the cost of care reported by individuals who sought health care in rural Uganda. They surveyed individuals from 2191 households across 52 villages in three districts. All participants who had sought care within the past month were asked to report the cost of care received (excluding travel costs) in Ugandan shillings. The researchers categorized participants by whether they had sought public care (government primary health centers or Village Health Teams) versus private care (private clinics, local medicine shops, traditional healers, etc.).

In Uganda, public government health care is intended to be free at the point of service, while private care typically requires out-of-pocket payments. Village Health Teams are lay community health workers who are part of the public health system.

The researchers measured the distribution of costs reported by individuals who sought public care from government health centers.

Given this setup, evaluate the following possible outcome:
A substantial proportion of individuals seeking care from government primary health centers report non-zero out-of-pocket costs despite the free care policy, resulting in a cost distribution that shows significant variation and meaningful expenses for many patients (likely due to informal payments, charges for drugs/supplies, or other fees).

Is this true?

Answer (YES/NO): YES